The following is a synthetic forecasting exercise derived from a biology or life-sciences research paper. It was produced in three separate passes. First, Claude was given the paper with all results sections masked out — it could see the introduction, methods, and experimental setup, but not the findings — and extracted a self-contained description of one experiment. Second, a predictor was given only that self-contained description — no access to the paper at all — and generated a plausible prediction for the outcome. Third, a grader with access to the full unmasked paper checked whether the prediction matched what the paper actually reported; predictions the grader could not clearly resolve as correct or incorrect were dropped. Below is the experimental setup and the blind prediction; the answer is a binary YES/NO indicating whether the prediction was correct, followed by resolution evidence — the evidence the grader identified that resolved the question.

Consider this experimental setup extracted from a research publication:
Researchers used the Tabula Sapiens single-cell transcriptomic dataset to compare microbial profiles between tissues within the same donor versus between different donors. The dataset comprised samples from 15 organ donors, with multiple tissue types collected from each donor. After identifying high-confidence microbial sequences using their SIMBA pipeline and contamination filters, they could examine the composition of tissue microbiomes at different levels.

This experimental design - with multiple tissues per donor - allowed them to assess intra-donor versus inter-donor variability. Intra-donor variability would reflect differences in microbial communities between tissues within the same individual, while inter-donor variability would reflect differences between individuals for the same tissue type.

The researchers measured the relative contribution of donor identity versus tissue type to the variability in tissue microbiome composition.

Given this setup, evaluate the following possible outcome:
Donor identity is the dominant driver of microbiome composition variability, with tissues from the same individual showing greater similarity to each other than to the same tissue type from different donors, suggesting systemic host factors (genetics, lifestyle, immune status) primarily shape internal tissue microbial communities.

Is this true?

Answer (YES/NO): NO